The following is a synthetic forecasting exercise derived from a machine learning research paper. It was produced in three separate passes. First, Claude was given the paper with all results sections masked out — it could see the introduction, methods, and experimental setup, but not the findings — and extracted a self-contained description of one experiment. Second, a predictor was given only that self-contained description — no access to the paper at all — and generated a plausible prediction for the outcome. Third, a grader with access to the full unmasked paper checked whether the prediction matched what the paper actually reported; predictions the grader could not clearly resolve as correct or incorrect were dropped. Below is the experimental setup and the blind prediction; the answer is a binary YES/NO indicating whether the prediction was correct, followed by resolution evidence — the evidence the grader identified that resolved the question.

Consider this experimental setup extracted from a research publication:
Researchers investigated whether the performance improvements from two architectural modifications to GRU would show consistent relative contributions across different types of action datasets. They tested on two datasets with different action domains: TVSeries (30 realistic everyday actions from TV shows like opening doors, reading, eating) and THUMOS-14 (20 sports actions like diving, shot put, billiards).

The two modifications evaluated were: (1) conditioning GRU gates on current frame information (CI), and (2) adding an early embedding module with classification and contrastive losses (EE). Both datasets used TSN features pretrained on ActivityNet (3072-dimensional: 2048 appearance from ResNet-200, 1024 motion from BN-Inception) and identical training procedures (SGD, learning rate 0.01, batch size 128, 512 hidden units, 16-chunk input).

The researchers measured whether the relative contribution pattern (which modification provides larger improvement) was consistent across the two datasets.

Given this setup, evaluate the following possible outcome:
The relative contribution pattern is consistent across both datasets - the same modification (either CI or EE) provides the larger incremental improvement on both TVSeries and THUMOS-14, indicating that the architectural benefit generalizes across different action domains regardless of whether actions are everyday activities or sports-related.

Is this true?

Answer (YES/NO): YES